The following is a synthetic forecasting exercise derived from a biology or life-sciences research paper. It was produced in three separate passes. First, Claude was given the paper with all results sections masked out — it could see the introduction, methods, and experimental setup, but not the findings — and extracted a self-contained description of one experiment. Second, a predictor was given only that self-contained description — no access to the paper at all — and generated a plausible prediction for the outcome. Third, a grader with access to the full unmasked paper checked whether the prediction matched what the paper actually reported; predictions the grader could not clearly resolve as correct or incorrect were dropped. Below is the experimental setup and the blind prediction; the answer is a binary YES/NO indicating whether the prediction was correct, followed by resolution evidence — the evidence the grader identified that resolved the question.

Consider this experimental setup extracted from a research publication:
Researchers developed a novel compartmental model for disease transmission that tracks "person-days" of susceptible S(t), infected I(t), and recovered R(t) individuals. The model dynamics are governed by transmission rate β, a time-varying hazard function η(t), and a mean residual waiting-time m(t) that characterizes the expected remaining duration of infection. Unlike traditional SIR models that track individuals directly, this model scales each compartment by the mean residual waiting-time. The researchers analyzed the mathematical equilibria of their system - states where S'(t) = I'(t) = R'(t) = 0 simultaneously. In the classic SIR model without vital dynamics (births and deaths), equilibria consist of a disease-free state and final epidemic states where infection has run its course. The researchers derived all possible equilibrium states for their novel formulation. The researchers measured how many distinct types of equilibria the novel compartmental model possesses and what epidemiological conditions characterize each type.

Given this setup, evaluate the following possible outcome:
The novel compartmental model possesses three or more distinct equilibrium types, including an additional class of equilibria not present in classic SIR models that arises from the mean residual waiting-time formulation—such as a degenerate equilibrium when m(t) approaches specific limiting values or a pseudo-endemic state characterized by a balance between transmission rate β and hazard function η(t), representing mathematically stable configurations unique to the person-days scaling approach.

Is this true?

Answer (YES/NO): NO